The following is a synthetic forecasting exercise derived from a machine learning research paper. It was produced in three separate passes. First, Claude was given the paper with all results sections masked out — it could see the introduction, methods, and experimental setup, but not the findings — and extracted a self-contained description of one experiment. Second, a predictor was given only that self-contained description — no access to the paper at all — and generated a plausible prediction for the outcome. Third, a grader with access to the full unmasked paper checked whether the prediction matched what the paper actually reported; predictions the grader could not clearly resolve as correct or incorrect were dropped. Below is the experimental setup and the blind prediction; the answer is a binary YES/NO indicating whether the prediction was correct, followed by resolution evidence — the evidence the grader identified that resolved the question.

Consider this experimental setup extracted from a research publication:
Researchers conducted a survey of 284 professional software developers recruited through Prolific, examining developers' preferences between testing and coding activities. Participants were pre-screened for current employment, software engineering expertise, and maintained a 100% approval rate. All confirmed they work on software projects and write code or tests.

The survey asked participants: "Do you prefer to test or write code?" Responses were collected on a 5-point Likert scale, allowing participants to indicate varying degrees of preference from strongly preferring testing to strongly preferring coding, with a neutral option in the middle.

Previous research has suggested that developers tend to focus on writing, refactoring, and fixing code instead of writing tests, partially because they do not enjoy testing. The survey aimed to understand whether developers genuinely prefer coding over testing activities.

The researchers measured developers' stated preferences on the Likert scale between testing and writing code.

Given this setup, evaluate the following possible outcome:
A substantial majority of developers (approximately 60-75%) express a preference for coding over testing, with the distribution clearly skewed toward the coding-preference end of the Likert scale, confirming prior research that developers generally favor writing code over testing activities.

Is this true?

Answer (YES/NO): NO